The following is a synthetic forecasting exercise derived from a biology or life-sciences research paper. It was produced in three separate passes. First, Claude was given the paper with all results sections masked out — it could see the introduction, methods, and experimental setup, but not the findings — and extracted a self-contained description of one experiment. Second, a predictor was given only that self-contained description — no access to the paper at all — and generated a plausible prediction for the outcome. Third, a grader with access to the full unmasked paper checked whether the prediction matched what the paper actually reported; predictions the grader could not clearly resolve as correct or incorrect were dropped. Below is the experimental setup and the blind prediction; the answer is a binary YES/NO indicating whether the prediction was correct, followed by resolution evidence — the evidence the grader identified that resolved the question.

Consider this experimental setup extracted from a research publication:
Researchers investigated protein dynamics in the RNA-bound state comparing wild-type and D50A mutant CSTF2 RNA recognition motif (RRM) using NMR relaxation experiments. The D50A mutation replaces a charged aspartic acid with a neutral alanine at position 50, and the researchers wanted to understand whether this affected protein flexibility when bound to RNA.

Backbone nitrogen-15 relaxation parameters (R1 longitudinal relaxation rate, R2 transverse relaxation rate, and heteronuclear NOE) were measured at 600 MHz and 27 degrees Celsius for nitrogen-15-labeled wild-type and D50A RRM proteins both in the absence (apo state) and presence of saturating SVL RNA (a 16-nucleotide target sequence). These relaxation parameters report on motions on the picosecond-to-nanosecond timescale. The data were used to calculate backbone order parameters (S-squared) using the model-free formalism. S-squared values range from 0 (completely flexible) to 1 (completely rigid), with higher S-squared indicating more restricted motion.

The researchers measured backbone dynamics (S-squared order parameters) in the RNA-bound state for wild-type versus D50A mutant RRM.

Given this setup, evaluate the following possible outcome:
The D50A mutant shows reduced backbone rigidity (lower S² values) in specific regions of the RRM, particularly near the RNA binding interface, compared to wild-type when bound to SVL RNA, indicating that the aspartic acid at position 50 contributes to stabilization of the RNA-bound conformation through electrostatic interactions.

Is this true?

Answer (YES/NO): NO